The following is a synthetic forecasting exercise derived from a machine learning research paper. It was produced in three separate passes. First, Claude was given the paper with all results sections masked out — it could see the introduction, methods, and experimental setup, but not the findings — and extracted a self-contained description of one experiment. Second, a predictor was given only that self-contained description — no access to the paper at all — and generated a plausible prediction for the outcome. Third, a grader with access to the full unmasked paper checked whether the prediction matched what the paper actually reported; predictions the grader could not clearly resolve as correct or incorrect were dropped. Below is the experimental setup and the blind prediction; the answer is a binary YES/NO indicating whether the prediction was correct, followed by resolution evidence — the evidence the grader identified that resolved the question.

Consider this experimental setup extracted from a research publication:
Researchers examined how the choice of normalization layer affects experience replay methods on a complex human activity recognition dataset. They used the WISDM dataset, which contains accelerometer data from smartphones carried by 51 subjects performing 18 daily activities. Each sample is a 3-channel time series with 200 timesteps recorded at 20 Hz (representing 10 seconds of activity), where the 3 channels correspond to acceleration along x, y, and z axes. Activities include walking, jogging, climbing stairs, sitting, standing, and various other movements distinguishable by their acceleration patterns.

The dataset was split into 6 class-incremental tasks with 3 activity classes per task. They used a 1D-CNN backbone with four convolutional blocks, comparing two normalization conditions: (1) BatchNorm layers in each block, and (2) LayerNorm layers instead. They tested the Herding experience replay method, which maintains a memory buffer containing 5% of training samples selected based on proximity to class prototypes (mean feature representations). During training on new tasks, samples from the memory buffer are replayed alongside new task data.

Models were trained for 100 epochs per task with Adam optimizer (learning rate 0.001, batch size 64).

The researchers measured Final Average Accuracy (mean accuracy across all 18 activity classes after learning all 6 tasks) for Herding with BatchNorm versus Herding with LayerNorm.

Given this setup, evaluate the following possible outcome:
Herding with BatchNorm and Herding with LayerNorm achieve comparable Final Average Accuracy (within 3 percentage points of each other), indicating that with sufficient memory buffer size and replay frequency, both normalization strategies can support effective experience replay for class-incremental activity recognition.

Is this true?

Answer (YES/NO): NO